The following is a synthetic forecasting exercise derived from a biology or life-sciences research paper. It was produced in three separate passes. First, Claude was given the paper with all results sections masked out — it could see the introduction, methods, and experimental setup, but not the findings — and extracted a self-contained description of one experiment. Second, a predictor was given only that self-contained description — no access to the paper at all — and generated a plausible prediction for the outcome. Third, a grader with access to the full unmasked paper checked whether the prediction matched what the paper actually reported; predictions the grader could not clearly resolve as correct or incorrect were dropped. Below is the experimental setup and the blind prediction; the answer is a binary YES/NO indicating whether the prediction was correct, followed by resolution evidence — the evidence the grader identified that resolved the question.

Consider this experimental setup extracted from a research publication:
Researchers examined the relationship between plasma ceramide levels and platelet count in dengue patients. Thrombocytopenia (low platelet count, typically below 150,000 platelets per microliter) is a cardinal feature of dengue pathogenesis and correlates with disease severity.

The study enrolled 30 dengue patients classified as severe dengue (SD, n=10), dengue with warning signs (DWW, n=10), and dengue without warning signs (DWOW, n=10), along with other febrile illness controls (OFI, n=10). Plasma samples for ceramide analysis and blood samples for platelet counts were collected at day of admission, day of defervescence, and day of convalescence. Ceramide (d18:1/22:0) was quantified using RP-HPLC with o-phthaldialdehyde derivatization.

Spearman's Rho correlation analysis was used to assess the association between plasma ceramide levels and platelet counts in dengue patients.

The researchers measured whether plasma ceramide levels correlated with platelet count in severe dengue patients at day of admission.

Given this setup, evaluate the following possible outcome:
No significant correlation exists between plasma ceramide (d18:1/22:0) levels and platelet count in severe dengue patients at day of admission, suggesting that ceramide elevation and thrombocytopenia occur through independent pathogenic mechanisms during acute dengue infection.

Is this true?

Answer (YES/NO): YES